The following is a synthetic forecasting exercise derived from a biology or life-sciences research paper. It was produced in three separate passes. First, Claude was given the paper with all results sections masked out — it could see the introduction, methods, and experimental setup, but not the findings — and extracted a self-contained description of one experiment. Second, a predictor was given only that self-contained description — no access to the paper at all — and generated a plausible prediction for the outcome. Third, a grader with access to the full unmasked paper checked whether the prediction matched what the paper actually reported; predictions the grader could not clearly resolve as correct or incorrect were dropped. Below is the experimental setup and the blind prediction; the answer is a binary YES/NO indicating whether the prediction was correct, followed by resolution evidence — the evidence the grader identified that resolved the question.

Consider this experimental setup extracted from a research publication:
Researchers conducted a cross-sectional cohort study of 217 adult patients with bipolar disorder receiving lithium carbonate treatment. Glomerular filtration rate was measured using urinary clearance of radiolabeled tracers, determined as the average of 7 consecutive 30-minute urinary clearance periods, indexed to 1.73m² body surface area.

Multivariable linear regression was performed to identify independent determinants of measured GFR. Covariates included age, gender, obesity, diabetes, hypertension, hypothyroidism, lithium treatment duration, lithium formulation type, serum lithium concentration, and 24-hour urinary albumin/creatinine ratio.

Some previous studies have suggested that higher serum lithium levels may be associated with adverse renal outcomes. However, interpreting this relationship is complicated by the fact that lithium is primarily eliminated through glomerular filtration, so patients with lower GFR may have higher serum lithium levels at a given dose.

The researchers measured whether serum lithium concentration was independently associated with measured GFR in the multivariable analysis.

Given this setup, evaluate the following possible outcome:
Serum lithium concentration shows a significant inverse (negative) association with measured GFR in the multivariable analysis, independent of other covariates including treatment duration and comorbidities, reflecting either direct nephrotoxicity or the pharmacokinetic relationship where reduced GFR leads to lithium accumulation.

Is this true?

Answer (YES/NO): NO